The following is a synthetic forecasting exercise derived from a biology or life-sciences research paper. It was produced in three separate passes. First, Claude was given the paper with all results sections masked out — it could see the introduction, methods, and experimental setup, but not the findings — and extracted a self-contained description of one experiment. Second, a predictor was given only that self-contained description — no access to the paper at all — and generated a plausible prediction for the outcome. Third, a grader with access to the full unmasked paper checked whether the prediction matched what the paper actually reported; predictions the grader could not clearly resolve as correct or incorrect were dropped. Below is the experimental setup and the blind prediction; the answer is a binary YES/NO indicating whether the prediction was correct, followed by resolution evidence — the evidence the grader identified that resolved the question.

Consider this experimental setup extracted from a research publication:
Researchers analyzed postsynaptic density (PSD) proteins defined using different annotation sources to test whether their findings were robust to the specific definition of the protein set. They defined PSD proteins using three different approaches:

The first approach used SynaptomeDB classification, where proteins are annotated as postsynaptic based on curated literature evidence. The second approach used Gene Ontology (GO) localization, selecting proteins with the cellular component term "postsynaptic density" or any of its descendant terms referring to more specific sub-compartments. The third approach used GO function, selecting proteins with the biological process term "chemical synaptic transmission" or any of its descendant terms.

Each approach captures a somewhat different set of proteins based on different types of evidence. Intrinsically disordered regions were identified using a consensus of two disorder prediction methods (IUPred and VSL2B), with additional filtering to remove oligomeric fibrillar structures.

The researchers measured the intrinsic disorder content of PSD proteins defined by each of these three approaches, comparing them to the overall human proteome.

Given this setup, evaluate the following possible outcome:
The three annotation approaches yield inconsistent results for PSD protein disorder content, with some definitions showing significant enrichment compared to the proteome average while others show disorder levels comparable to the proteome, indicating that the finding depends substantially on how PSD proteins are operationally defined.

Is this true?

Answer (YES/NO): NO